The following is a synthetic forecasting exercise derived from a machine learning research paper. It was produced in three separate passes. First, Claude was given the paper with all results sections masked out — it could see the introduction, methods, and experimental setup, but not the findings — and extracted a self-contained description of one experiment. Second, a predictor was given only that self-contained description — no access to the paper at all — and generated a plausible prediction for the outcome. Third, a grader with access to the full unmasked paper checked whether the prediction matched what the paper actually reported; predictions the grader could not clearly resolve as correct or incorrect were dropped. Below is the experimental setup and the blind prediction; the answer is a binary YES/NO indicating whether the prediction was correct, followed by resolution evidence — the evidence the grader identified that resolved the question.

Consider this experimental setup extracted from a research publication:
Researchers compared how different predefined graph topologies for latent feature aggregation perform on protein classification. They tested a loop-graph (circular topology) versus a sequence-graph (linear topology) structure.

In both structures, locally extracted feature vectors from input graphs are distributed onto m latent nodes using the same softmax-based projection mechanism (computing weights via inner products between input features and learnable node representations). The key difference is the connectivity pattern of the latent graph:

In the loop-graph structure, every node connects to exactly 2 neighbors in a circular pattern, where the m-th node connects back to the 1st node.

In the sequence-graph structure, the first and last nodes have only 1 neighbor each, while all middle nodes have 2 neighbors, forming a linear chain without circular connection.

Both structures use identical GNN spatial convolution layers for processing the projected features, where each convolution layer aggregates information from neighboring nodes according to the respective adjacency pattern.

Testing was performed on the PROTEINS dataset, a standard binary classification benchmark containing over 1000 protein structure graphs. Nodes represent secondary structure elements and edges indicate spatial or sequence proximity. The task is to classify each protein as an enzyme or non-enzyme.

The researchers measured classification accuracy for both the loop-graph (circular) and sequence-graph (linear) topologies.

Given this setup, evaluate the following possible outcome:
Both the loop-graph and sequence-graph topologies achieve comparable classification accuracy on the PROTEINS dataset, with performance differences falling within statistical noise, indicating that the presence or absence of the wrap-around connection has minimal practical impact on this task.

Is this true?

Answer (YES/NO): YES